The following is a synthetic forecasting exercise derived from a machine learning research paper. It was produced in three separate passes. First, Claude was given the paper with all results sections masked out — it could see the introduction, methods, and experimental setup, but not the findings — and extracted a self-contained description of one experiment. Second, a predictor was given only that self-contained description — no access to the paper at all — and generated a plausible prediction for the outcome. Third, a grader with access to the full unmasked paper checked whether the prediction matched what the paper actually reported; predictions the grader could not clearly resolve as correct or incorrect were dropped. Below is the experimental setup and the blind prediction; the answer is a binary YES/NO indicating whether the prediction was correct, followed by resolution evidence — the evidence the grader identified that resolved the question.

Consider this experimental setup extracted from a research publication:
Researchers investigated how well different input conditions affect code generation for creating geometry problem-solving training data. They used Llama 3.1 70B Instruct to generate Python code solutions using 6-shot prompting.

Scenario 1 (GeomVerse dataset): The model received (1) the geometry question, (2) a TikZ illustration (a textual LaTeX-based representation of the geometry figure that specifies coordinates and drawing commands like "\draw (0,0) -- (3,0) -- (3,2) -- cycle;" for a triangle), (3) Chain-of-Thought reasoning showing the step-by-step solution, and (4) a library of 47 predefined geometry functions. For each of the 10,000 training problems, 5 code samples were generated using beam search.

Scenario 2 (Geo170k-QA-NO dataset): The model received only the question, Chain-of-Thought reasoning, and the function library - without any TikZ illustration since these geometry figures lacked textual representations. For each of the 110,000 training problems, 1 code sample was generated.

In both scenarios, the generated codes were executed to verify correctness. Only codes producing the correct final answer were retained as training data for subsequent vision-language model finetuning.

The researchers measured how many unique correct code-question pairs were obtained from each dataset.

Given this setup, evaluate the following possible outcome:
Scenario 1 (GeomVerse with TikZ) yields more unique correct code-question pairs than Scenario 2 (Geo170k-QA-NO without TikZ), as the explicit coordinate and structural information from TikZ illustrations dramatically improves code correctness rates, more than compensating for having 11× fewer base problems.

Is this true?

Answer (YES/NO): NO